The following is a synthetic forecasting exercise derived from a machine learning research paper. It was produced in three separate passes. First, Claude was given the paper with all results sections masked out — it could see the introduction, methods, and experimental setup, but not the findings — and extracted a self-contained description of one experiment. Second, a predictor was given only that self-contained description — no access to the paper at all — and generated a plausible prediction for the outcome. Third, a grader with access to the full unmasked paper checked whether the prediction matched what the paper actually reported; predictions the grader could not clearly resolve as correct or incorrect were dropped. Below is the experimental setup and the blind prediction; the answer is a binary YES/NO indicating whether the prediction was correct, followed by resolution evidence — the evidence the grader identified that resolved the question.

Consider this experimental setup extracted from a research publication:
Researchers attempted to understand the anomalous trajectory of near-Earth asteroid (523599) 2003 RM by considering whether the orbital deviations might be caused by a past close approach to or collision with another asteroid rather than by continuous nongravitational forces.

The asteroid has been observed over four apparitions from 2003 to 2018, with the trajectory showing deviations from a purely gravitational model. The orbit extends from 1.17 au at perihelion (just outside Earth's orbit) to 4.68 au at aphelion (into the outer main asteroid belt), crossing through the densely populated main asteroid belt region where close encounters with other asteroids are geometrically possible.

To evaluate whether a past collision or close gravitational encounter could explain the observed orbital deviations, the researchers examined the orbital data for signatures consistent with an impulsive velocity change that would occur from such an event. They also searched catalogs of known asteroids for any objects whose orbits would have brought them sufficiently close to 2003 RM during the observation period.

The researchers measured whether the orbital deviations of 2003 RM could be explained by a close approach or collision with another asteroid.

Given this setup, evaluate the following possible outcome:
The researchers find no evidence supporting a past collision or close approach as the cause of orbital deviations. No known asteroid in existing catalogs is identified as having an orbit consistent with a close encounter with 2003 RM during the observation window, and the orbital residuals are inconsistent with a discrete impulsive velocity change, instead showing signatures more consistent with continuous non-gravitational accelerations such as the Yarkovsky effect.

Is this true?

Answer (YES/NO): NO